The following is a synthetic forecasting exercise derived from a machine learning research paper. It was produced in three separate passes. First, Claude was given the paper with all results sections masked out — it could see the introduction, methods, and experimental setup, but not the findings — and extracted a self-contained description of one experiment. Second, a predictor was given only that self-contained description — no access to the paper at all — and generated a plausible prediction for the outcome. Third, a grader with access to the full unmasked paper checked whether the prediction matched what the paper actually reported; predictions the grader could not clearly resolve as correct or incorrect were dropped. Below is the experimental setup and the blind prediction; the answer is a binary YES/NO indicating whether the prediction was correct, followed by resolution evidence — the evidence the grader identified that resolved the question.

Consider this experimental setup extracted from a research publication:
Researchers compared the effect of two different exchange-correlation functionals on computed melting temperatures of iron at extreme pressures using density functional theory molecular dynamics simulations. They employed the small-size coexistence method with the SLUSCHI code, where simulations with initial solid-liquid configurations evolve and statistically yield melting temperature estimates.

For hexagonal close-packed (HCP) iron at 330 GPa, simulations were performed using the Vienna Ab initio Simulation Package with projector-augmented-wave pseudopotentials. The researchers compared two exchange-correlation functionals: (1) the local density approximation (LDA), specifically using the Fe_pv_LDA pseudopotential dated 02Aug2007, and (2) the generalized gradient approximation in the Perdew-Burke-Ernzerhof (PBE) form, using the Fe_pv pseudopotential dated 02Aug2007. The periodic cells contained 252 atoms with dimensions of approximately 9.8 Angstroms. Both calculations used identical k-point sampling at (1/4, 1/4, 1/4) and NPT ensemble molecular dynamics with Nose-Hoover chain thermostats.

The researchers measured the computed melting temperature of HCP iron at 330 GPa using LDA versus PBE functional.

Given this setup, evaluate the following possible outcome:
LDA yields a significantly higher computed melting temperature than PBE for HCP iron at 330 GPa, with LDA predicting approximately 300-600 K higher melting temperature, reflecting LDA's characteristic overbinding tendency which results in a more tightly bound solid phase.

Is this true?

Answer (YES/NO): NO